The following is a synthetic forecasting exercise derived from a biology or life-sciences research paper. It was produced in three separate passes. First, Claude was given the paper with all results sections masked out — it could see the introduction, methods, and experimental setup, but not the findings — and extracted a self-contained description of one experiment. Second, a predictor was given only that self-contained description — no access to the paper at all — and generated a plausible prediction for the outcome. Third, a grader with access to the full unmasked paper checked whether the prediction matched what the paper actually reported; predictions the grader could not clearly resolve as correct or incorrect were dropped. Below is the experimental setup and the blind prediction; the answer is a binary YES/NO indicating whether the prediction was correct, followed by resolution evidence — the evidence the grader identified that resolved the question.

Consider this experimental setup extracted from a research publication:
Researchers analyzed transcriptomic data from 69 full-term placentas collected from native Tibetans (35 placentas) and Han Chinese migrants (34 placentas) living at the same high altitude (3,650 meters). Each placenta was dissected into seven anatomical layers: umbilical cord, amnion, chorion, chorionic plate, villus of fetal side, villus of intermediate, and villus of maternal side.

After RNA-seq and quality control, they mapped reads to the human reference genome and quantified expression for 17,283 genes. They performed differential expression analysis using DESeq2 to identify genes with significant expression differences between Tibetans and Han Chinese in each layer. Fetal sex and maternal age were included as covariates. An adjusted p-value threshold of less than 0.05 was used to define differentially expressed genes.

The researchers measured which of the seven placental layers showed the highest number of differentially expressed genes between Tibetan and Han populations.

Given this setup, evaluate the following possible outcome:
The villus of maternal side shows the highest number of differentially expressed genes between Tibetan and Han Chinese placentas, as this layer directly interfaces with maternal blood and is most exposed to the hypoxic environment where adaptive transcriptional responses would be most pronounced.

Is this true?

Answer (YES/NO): NO